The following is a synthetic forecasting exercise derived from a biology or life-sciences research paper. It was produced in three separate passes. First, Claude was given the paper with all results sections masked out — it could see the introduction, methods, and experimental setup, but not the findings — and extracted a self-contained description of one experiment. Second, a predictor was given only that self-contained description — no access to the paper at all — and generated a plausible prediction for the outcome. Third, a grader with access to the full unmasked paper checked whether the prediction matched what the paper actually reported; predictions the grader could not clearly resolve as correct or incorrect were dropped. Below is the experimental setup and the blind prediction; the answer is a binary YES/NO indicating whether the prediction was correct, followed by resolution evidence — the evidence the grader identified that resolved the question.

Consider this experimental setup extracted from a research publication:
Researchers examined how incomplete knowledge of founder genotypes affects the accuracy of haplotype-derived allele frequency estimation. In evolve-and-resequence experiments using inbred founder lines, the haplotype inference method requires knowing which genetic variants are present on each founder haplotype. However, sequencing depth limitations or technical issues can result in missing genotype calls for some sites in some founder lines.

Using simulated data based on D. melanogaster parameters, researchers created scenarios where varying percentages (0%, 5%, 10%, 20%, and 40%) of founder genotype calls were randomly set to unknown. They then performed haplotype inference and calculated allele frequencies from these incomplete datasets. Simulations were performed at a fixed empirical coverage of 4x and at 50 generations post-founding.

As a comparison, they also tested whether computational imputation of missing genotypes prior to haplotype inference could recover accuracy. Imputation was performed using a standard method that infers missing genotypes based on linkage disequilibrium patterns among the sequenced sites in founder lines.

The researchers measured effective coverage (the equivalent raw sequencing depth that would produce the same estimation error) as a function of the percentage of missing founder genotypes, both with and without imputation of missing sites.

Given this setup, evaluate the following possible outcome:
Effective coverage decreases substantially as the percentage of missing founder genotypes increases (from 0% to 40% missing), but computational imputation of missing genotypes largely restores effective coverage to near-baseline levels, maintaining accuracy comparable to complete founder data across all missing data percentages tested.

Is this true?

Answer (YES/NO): NO